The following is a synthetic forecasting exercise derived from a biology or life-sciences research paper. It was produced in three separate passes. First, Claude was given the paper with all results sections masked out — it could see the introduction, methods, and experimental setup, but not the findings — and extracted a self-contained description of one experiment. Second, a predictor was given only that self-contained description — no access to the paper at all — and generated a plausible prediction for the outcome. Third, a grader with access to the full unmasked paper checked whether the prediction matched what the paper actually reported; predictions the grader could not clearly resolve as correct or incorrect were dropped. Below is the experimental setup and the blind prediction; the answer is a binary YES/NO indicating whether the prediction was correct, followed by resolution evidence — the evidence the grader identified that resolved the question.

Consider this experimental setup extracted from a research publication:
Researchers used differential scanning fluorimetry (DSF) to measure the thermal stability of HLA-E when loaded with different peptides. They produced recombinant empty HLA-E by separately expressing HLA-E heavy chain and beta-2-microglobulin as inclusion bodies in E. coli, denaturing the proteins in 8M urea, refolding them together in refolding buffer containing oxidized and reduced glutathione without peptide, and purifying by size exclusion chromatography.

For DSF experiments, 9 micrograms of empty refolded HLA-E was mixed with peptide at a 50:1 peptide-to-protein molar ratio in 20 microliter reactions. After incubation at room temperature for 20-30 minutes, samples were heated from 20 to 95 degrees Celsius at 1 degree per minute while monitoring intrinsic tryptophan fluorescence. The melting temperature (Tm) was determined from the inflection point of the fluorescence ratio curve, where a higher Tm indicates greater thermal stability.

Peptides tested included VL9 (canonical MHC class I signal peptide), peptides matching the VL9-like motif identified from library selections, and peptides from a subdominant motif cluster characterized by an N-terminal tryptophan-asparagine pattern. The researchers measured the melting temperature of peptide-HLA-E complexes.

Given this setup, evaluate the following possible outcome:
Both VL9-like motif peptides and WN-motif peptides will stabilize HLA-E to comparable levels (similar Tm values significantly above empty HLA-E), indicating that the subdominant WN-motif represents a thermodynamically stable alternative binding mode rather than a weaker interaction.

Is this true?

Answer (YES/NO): NO